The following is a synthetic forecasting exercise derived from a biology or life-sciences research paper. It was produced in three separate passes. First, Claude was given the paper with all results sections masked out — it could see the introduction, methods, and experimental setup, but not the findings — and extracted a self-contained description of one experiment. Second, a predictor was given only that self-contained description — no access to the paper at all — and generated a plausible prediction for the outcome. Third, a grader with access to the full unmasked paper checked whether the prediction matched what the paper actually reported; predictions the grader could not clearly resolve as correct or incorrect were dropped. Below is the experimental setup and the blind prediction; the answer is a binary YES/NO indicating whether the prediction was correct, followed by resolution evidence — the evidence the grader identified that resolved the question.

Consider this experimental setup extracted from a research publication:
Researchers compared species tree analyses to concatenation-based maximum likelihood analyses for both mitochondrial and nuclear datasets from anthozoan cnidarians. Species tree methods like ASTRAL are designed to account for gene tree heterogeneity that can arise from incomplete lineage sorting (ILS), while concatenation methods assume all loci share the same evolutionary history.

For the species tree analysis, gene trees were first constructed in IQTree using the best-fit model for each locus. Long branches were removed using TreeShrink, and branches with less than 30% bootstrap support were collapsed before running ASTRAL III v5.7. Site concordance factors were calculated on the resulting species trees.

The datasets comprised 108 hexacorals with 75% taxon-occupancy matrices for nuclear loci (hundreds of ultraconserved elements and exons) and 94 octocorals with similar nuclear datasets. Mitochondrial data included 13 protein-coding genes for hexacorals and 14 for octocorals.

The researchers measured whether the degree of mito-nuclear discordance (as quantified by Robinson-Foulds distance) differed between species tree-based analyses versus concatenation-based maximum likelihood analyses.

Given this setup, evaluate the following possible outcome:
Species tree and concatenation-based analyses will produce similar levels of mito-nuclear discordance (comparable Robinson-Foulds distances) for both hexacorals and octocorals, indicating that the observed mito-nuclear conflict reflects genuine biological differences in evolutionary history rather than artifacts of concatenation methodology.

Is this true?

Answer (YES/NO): YES